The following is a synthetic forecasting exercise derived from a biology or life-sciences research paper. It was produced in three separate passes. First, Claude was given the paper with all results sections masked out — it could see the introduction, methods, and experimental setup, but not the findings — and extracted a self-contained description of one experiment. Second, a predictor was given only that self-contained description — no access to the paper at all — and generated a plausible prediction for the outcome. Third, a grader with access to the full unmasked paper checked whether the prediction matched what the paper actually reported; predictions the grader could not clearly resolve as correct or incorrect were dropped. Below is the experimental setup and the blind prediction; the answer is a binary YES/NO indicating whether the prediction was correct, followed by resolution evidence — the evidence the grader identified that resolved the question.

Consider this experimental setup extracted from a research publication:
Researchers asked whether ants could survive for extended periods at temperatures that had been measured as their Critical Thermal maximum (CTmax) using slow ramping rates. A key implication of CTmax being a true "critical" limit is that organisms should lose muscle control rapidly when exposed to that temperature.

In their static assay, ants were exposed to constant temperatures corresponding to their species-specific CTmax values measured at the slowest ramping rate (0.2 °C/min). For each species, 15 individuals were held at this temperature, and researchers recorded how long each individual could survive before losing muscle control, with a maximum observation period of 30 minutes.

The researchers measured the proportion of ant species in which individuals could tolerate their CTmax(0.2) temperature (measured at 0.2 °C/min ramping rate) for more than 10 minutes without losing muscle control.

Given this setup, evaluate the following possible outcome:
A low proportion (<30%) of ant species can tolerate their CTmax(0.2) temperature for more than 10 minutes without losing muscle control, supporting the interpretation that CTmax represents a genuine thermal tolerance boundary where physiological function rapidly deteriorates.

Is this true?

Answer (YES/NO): NO